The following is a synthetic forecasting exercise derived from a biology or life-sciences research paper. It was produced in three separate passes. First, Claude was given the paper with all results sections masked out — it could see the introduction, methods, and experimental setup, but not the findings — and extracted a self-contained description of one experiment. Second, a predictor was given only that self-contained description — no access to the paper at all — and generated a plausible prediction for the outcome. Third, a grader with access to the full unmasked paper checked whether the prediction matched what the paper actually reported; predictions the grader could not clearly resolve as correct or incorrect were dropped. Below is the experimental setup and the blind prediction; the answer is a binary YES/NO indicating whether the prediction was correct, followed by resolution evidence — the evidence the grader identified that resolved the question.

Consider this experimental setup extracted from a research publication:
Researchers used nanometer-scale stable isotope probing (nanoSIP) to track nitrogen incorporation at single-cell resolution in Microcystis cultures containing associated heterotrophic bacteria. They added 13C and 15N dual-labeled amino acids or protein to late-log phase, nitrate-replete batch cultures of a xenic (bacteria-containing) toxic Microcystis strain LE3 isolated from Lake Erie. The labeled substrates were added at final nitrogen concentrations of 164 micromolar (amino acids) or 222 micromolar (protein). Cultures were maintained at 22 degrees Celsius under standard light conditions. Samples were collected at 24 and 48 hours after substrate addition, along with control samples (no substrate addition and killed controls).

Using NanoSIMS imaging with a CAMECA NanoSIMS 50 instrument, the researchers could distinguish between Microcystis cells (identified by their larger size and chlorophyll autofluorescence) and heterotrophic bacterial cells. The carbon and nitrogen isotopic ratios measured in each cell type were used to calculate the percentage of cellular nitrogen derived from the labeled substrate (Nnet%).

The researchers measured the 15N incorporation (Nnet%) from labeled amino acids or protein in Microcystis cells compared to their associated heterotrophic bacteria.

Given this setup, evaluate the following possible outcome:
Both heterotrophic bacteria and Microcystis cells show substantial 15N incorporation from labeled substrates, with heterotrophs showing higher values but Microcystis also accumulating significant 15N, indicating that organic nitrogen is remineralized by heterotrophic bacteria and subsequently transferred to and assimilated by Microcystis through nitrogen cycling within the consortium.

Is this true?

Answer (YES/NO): YES